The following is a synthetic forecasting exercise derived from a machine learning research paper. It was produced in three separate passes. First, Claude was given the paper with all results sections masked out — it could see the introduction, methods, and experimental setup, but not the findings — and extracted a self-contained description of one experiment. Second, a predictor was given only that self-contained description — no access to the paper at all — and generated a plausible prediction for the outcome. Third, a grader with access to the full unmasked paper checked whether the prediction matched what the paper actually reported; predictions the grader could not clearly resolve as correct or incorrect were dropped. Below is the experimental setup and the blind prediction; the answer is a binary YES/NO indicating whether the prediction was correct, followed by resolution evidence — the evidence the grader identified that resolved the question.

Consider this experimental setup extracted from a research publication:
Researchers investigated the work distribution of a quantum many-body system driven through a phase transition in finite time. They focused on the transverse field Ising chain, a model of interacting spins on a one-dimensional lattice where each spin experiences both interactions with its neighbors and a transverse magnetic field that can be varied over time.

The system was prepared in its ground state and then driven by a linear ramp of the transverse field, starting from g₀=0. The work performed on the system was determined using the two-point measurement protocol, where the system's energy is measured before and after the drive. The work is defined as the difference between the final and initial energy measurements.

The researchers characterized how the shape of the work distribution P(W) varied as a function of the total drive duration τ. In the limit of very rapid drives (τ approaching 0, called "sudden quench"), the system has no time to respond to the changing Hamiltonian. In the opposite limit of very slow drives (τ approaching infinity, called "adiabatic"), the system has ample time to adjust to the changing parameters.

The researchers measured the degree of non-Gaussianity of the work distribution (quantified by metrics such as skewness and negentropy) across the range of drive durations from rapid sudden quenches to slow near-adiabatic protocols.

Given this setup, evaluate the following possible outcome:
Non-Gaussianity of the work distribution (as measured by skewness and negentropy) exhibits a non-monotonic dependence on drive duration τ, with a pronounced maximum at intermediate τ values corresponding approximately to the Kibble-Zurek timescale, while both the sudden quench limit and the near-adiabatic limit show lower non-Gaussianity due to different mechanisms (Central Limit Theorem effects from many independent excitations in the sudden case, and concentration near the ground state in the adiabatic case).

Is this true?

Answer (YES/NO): YES